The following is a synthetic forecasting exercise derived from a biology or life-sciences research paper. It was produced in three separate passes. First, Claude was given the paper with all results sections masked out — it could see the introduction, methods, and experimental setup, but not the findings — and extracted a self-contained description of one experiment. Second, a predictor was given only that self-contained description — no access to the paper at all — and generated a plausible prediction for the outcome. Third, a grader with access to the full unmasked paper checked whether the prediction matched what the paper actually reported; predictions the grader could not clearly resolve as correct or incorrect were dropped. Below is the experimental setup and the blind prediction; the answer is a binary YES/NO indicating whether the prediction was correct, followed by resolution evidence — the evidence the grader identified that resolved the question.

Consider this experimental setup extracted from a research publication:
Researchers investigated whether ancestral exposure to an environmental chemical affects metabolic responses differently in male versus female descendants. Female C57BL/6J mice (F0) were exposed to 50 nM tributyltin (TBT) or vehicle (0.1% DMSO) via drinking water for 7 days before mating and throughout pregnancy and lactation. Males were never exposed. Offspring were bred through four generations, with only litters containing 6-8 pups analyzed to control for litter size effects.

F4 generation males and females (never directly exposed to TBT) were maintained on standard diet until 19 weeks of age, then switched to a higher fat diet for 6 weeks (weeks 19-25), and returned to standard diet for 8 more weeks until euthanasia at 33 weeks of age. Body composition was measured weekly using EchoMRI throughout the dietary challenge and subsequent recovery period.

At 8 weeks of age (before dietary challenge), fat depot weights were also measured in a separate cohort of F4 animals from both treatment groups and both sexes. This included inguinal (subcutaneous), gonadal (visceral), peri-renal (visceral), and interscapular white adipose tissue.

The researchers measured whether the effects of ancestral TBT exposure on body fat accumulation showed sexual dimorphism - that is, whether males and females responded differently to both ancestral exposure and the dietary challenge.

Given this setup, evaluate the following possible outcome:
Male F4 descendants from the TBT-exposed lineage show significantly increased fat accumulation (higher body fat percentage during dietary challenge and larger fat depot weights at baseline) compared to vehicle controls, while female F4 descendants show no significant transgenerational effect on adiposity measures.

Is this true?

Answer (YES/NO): YES